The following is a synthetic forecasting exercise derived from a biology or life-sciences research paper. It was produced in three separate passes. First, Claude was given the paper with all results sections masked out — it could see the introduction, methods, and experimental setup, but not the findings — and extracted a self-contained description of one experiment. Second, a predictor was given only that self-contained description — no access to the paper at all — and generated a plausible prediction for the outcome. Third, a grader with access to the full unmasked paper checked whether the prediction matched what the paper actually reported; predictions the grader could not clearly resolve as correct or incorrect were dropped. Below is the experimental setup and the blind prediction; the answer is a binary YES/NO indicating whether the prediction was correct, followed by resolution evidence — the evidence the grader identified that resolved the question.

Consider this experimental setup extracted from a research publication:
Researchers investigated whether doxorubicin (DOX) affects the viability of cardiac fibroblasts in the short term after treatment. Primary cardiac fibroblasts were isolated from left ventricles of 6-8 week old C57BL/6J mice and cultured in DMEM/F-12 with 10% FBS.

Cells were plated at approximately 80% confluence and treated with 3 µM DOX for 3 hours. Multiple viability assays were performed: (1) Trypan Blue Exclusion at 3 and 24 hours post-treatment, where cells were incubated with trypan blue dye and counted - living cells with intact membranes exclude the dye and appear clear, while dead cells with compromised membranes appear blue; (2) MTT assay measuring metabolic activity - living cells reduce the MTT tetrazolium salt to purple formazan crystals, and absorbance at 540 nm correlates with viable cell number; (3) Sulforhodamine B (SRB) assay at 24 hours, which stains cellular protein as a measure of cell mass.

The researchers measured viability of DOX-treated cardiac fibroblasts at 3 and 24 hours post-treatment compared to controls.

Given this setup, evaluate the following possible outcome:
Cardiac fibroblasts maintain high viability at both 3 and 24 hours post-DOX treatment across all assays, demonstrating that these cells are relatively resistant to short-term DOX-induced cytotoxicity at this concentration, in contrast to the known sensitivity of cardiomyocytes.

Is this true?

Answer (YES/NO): NO